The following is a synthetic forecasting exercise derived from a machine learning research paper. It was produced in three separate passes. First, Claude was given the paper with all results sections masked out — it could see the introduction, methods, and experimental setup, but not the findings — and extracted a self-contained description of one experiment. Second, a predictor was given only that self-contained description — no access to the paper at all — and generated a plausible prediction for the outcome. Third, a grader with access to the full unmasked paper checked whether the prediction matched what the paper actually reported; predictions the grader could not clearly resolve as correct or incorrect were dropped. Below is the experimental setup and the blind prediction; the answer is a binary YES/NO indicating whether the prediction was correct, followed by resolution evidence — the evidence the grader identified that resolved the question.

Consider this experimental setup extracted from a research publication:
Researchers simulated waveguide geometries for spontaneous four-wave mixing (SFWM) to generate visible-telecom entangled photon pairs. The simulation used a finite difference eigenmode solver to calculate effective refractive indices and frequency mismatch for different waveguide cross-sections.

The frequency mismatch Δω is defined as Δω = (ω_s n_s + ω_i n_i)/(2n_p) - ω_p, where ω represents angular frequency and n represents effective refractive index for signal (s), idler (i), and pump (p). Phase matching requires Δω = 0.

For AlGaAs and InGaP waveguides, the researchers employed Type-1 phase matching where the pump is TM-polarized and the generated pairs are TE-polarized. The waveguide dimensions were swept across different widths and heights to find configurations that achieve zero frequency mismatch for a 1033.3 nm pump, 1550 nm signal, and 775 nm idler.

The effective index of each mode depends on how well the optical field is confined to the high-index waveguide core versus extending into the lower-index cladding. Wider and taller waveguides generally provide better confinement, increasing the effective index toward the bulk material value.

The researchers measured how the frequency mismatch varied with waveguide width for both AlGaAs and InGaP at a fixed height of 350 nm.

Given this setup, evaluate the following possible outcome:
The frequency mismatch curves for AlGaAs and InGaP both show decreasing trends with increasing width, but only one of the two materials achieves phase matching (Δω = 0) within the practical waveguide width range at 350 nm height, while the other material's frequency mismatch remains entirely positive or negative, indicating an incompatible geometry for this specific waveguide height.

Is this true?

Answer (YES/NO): NO